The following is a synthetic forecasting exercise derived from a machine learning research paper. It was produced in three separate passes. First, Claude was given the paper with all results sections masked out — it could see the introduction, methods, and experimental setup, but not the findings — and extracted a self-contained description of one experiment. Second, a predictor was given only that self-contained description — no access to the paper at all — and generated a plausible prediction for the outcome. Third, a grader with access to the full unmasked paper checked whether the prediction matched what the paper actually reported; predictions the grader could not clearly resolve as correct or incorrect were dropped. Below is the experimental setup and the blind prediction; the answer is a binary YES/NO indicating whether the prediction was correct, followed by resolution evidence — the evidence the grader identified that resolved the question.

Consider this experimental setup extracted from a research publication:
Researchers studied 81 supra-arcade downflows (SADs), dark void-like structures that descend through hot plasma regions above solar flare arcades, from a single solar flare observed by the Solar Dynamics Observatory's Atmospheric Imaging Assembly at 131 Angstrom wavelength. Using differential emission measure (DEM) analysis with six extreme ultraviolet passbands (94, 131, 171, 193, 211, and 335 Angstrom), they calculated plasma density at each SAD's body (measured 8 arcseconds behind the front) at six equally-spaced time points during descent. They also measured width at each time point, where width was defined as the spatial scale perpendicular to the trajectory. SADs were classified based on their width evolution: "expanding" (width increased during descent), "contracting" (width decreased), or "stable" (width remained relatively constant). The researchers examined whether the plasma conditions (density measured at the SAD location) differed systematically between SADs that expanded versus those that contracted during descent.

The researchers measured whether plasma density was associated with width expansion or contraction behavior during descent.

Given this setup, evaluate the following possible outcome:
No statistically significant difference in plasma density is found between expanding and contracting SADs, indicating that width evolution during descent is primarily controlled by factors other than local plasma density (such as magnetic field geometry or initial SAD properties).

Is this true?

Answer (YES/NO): NO